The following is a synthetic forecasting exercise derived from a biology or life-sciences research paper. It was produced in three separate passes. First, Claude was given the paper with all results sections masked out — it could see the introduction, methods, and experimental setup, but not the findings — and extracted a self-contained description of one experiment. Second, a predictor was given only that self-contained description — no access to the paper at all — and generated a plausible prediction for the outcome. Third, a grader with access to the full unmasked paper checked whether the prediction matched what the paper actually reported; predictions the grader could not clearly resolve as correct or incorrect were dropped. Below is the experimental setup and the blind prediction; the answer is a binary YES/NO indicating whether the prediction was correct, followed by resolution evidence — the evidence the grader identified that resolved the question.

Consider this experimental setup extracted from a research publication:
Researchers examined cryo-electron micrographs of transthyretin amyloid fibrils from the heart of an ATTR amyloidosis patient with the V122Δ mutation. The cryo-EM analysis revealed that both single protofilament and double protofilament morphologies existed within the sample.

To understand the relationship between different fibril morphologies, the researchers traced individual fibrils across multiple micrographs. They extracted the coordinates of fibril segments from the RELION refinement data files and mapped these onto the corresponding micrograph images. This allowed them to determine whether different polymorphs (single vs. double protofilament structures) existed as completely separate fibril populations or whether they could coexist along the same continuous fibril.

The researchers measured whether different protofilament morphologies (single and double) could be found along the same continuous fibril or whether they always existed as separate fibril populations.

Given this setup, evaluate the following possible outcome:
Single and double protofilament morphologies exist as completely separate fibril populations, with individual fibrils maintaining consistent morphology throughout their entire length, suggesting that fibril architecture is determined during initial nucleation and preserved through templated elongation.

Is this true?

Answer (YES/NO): NO